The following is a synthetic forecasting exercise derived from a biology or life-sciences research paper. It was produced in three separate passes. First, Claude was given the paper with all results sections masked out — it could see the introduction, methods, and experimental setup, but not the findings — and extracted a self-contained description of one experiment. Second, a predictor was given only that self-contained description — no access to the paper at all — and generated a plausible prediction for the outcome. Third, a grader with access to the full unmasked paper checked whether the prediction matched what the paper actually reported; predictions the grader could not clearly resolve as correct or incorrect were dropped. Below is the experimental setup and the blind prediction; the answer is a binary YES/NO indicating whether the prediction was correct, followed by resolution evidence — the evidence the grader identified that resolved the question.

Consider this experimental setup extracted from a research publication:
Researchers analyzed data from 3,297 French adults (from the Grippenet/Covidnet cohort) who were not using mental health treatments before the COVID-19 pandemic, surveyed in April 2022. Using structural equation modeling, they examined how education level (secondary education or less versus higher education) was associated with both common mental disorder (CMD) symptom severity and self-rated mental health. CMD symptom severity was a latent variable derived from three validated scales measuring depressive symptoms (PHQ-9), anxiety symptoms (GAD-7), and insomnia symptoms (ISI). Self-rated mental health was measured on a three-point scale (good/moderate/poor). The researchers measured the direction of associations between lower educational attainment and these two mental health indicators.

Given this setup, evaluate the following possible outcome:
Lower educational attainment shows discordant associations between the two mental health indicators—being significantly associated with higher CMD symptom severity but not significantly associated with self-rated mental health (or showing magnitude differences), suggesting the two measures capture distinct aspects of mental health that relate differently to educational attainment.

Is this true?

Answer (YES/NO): NO